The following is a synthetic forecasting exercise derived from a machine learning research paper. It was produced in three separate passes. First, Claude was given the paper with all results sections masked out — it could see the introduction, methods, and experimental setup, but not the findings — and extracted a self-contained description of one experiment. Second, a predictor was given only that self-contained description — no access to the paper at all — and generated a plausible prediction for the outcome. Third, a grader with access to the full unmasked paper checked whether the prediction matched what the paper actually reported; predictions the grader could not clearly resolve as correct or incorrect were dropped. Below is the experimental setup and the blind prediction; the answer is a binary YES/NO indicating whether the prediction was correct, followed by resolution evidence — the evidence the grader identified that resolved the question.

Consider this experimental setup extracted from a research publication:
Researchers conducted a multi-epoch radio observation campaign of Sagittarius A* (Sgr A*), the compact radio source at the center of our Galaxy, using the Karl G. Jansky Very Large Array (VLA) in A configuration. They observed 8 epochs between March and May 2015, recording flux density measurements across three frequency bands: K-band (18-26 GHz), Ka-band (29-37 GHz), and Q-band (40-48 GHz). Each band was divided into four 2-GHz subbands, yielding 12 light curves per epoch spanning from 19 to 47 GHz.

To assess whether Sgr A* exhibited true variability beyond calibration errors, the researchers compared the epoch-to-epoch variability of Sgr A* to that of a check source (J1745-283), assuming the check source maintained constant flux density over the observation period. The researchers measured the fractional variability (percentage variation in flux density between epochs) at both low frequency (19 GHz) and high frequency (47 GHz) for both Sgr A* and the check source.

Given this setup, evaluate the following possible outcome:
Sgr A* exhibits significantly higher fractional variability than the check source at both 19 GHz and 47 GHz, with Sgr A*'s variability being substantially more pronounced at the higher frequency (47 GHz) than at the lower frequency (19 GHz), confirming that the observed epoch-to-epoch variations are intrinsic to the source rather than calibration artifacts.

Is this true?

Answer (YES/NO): YES